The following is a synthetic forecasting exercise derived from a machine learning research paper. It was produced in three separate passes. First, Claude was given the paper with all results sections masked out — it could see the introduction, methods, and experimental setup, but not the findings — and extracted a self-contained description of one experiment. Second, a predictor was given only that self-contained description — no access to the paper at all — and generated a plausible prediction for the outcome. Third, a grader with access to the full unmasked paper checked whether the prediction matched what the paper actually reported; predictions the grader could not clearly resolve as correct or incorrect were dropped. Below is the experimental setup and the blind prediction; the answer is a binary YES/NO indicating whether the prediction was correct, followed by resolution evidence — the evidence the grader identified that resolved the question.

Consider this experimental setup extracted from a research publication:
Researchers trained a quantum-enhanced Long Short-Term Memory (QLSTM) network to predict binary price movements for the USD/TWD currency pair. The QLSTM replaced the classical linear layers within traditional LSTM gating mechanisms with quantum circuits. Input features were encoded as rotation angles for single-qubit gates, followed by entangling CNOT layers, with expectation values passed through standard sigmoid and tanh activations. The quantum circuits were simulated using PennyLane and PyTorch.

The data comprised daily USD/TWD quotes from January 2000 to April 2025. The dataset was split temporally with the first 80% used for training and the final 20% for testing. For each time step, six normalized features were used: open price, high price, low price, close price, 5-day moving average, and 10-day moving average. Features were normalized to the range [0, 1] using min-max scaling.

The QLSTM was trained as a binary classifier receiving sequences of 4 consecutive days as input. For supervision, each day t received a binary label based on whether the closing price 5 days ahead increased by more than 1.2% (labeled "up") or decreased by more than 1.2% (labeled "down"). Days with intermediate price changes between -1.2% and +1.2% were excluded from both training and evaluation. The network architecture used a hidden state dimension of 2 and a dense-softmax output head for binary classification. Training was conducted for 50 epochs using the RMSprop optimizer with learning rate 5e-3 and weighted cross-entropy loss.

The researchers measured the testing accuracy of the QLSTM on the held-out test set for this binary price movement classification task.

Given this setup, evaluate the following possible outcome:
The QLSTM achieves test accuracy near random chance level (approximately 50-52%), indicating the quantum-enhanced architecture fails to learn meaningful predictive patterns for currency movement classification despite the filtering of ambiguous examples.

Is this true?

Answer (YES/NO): NO